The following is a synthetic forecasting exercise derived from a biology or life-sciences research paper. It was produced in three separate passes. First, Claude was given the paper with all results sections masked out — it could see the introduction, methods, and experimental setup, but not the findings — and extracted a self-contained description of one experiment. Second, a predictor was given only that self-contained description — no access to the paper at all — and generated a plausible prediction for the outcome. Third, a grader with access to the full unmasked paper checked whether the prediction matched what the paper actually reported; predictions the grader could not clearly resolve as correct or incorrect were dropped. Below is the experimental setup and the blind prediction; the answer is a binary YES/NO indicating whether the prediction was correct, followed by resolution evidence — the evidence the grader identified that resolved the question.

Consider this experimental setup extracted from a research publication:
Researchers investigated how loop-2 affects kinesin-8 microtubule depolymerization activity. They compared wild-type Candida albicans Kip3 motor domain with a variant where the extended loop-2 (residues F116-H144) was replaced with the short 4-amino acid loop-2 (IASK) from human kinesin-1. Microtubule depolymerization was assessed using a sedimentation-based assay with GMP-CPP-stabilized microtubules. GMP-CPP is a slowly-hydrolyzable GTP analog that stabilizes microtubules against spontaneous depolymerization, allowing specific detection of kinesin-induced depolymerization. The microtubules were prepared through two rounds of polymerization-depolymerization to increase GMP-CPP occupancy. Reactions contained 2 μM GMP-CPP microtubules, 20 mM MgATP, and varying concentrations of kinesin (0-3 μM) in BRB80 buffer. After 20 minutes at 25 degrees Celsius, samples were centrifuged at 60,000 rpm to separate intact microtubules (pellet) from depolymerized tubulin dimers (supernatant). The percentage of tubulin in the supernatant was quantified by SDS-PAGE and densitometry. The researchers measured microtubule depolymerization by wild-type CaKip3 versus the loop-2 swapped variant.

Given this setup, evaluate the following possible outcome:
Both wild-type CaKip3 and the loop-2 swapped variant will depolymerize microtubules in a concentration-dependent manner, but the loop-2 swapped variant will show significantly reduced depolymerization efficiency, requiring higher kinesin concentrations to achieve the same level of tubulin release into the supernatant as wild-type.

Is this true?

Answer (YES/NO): YES